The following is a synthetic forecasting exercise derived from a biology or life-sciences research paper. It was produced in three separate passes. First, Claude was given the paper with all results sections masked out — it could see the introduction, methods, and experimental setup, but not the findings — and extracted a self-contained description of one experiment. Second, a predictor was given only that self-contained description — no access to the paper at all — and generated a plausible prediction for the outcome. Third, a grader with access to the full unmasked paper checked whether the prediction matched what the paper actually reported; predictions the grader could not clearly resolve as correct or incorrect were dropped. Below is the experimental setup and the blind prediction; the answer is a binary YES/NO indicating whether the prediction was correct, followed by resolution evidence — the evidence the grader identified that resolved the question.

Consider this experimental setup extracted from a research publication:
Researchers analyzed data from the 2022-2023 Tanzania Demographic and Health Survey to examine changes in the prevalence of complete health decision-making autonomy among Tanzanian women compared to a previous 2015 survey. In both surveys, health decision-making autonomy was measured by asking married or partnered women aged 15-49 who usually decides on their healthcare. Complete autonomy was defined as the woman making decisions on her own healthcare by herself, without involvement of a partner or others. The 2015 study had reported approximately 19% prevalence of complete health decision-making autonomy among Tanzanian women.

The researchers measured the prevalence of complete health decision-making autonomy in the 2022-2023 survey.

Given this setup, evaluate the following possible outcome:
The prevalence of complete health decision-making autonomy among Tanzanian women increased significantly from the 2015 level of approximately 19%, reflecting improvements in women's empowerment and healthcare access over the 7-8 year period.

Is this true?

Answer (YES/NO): NO